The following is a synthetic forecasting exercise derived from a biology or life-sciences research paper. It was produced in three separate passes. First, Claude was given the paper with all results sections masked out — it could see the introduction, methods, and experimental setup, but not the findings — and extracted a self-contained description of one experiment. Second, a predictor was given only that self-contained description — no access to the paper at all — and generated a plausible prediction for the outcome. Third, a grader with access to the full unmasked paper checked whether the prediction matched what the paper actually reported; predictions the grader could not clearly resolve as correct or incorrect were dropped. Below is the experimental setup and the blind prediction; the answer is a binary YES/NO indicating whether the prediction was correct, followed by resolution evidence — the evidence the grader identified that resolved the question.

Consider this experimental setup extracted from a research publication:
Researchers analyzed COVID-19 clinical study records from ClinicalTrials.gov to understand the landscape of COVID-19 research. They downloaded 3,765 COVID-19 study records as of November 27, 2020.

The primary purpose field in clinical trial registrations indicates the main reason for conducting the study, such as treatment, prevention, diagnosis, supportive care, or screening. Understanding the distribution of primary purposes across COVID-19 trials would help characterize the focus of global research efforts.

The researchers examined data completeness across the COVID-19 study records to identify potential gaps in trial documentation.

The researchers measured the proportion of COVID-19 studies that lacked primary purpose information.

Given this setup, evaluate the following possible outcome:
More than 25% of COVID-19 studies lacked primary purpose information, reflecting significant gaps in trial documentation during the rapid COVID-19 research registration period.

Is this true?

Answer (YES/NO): YES